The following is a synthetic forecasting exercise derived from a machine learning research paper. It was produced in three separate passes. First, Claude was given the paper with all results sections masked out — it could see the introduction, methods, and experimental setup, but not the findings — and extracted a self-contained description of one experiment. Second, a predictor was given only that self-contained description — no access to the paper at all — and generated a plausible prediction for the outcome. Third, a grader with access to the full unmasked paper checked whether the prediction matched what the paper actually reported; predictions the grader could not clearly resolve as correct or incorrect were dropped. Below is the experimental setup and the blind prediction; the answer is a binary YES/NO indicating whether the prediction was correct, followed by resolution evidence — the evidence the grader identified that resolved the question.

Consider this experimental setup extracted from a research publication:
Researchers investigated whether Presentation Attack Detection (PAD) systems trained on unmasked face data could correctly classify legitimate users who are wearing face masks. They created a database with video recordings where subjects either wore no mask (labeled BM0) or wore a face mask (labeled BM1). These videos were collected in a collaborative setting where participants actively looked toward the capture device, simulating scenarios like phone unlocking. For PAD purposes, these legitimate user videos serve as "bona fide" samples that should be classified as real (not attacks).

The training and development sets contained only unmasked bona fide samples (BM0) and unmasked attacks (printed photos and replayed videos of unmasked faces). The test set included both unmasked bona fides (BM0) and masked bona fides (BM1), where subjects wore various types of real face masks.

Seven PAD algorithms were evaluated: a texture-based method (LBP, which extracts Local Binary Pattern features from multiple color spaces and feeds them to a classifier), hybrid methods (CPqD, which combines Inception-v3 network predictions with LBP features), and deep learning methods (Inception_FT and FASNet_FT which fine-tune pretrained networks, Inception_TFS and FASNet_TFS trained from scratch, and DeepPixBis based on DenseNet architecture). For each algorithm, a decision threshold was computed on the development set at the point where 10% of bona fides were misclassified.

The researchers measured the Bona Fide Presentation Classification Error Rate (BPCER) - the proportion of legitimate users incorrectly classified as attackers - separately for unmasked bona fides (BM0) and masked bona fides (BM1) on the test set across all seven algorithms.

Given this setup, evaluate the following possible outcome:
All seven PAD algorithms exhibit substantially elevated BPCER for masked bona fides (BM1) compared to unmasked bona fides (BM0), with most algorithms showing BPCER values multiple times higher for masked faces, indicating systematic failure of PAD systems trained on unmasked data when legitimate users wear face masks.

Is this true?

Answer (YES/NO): YES